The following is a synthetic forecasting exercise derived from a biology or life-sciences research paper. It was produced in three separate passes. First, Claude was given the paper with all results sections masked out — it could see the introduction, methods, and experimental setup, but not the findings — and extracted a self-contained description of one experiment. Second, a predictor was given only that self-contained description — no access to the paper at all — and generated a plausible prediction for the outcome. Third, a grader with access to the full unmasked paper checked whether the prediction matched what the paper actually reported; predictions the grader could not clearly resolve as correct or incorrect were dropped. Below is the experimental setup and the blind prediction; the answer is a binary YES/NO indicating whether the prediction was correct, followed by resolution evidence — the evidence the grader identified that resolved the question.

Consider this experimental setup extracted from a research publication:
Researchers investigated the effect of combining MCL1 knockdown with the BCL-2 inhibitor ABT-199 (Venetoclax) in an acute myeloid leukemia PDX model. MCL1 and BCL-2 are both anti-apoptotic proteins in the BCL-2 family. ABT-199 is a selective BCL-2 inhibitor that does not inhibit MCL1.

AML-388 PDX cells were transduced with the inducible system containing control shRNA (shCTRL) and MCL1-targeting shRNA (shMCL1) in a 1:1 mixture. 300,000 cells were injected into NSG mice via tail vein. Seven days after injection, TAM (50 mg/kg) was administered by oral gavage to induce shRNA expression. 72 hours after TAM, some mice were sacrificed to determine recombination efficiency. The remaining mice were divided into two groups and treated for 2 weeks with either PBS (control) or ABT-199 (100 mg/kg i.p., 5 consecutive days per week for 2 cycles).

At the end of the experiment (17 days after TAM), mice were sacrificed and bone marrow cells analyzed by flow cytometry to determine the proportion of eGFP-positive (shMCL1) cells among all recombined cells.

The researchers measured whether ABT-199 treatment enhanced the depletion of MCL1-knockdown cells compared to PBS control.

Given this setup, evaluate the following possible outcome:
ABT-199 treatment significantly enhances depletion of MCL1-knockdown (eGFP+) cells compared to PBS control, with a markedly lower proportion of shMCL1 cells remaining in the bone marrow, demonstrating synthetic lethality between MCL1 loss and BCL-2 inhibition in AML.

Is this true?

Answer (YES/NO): YES